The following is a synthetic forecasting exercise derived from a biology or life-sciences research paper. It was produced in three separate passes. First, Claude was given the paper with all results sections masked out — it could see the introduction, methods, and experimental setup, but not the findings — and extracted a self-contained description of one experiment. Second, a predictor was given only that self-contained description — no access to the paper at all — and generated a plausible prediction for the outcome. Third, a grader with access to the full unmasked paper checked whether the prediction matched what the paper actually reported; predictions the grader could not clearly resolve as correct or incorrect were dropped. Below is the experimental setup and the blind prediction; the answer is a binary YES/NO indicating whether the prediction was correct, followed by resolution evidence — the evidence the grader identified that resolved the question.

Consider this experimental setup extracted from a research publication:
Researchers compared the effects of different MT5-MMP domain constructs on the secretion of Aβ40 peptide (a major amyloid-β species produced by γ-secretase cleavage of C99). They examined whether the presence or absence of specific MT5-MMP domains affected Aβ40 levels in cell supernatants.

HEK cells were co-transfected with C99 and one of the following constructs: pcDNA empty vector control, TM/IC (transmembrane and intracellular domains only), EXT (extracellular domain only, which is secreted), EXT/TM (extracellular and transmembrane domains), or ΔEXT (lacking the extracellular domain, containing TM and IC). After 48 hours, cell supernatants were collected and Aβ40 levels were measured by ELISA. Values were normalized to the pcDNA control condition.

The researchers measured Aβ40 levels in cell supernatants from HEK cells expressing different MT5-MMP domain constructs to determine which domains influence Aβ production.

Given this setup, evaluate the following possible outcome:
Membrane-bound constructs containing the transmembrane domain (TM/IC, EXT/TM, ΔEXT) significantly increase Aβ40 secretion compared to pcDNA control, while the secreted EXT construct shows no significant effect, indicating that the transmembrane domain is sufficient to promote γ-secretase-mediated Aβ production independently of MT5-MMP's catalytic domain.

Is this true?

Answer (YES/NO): NO